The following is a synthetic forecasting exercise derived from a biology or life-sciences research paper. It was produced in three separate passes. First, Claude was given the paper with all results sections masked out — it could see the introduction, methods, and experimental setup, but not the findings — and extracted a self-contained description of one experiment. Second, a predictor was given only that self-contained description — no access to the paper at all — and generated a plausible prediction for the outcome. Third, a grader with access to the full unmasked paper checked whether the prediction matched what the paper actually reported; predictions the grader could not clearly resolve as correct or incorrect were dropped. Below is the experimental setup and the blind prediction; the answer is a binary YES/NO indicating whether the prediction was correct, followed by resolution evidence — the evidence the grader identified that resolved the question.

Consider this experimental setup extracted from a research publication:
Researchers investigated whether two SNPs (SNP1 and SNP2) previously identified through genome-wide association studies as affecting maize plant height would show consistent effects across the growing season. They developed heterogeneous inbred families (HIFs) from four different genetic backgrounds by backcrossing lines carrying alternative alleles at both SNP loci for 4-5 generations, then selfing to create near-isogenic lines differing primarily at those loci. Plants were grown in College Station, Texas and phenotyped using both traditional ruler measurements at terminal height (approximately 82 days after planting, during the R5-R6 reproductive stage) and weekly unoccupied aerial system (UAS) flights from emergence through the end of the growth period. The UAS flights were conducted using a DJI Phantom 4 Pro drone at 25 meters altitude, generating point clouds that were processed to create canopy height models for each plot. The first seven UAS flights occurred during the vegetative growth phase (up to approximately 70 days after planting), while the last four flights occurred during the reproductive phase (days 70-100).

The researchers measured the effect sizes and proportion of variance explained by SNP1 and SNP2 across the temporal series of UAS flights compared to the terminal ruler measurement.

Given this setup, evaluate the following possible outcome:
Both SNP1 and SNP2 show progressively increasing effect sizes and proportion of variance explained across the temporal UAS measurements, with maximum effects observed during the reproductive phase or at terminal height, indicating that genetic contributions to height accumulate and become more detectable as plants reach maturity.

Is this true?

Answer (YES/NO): NO